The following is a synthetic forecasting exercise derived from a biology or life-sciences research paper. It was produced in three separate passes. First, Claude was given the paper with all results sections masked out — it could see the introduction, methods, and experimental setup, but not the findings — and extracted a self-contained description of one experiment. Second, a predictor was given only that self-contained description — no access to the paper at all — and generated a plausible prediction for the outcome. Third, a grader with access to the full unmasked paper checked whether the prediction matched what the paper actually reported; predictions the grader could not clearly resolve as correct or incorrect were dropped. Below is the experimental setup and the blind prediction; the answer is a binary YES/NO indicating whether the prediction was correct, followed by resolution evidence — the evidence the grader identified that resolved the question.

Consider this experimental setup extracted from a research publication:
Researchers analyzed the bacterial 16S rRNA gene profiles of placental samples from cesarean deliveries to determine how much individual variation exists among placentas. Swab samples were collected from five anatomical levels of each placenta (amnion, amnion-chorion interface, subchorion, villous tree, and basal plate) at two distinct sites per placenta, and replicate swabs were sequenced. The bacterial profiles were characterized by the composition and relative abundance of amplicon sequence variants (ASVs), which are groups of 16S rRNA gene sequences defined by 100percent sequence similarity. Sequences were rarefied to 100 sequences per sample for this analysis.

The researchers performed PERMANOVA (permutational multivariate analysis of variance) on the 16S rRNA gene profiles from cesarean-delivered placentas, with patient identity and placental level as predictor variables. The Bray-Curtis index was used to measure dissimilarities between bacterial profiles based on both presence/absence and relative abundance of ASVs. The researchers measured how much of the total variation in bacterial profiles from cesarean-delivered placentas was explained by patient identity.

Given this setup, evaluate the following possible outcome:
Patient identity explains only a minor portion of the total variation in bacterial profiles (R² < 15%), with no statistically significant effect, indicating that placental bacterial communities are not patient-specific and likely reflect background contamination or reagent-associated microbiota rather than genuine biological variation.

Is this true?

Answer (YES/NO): NO